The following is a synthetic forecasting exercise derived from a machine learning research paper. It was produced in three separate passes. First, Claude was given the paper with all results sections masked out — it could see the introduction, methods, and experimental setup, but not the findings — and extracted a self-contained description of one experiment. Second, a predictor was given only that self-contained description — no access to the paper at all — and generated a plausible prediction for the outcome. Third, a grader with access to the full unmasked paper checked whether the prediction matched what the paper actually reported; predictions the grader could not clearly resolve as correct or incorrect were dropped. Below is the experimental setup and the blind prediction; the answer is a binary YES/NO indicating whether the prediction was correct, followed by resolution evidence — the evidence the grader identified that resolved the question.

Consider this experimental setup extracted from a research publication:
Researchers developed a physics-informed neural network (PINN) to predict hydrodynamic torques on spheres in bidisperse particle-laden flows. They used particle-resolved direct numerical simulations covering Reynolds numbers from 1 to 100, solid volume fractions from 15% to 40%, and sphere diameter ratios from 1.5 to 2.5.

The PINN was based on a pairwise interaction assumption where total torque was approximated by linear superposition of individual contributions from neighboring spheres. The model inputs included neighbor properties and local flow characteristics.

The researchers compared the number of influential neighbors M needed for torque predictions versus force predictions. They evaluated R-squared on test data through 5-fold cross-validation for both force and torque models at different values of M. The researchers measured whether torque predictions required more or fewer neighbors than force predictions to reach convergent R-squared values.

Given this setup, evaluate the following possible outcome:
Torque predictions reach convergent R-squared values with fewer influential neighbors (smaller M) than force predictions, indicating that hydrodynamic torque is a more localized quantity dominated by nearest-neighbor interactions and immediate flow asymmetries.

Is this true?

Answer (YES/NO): YES